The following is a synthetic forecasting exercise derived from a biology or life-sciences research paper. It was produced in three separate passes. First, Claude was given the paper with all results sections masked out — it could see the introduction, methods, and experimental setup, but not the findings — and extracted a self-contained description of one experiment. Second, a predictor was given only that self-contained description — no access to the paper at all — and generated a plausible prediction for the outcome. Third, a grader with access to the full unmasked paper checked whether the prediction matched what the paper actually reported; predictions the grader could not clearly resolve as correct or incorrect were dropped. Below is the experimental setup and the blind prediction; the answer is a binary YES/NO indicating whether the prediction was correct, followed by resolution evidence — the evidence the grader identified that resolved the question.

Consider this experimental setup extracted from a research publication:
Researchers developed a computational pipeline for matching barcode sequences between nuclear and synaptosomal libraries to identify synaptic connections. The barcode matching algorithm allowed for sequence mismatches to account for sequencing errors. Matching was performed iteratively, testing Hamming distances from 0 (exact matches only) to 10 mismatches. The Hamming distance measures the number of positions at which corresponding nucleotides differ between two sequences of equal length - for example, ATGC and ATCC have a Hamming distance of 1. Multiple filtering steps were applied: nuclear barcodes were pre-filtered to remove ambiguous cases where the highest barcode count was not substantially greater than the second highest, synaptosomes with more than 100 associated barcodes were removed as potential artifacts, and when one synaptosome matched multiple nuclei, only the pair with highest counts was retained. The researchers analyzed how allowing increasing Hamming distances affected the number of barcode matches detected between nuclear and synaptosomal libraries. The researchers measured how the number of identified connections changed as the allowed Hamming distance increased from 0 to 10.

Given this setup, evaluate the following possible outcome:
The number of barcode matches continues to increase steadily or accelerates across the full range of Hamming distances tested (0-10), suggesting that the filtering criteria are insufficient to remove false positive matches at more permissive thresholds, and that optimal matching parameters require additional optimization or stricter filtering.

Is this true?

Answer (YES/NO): NO